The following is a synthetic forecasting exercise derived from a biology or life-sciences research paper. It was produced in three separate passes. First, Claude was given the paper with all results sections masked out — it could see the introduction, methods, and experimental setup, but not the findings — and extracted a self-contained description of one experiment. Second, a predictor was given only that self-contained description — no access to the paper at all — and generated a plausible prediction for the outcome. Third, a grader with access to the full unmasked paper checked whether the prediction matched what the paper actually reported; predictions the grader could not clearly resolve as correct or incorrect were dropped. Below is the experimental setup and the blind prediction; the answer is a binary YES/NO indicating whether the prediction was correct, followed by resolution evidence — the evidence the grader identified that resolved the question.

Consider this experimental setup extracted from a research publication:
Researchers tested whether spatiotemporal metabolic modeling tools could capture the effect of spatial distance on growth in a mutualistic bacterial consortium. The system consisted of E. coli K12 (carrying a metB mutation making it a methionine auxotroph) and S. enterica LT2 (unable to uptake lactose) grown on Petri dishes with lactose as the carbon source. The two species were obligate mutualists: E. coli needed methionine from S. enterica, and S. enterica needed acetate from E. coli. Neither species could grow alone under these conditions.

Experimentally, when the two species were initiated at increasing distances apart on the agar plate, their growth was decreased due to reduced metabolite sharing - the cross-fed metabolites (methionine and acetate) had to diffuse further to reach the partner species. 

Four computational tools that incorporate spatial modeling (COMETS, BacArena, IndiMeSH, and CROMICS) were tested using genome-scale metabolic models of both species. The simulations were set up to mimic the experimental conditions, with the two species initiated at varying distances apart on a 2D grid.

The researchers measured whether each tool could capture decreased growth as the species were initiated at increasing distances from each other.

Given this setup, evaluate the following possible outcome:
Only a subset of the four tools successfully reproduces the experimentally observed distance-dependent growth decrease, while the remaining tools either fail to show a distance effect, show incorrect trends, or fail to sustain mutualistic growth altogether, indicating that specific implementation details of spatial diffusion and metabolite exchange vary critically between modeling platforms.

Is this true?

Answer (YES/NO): YES